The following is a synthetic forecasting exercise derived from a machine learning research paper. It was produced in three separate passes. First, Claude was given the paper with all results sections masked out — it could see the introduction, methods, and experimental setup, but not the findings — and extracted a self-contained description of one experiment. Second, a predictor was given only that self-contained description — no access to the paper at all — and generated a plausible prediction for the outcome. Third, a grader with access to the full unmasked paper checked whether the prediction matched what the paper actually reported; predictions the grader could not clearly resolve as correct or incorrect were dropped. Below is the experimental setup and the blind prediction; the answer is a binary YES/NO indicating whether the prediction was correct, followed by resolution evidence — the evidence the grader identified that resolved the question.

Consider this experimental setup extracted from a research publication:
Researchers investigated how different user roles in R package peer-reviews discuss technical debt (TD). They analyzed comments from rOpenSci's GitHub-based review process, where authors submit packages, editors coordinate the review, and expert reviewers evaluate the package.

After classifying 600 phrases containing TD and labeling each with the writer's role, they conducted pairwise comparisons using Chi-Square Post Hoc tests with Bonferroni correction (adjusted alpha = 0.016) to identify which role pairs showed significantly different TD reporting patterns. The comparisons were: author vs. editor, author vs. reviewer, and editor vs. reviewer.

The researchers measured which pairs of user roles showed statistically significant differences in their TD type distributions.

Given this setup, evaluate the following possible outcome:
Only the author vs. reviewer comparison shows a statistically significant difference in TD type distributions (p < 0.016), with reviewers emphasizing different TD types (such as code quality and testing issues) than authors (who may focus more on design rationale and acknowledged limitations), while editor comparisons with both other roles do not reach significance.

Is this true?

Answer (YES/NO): NO